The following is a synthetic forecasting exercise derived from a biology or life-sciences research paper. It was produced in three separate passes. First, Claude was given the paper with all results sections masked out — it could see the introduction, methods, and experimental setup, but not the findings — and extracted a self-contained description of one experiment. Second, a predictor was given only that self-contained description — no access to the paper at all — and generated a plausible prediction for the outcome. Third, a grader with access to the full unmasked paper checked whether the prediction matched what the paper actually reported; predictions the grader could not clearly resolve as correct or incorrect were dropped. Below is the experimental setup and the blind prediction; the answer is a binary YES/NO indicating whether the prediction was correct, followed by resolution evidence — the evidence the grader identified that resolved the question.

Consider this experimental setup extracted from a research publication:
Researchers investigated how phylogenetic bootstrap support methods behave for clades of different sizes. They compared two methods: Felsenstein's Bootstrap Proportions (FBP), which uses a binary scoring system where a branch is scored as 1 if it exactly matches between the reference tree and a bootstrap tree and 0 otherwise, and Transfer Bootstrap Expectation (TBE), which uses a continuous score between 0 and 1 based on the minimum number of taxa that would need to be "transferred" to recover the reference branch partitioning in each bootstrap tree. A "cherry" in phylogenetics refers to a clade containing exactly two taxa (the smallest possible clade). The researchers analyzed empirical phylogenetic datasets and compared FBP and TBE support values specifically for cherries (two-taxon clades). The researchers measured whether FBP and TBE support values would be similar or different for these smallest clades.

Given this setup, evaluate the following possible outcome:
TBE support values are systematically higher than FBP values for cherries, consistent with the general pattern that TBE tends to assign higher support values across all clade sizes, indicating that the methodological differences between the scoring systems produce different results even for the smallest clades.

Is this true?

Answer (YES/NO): NO